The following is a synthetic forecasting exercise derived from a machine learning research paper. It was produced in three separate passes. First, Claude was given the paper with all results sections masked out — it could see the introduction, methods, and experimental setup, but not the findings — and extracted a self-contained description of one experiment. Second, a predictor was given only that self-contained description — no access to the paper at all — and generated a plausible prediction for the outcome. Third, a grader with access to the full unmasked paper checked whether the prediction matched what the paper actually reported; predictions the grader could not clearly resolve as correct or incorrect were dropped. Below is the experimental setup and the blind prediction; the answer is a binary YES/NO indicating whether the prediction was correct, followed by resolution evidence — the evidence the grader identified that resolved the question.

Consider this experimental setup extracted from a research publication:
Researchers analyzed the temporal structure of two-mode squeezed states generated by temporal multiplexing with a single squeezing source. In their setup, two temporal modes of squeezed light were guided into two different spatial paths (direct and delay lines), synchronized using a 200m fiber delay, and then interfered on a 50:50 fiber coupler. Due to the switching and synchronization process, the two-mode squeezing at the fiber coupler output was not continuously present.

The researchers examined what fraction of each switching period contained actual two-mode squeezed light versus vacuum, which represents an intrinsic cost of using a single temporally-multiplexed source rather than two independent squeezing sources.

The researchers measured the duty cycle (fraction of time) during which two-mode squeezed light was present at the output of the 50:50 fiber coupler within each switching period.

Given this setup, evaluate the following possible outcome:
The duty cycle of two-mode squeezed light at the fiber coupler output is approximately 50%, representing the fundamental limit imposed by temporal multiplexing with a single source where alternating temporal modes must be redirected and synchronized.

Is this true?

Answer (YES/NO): YES